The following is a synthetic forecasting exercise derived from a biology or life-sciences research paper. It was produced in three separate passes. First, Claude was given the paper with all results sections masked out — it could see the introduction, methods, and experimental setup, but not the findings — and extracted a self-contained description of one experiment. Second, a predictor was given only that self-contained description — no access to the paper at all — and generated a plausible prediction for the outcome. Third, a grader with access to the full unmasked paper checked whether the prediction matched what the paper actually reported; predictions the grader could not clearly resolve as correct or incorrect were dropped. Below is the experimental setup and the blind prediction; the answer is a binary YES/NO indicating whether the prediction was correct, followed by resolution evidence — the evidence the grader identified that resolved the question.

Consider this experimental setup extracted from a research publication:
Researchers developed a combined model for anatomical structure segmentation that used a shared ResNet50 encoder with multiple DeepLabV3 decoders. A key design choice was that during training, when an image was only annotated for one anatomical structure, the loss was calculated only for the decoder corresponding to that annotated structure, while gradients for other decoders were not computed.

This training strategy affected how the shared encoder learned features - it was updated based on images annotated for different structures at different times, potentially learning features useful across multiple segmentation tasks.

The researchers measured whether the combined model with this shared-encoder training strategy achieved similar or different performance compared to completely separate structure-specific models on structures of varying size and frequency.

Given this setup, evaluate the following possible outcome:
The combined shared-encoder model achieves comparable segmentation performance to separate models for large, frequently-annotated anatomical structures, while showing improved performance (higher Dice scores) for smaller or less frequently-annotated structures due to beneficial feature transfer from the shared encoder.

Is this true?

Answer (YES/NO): NO